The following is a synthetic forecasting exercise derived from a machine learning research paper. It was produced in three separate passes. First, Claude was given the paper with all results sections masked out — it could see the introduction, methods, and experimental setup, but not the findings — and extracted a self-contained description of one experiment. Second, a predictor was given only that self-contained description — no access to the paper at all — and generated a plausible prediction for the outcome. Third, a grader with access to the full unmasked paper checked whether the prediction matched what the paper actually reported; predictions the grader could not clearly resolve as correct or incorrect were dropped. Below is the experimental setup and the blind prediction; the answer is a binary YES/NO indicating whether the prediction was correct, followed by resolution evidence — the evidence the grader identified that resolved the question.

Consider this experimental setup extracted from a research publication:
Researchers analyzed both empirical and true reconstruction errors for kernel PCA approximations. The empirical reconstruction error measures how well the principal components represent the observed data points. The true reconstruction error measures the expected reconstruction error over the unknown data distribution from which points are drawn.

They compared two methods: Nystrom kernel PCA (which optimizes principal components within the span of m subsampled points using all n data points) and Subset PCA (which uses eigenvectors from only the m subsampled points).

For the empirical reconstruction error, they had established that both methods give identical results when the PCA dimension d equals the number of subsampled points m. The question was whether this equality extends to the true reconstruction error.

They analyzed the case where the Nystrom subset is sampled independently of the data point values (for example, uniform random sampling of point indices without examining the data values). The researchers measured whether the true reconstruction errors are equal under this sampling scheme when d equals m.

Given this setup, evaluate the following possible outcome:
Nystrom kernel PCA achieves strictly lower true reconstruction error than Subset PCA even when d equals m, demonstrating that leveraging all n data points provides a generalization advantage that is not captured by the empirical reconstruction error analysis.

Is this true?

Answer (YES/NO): NO